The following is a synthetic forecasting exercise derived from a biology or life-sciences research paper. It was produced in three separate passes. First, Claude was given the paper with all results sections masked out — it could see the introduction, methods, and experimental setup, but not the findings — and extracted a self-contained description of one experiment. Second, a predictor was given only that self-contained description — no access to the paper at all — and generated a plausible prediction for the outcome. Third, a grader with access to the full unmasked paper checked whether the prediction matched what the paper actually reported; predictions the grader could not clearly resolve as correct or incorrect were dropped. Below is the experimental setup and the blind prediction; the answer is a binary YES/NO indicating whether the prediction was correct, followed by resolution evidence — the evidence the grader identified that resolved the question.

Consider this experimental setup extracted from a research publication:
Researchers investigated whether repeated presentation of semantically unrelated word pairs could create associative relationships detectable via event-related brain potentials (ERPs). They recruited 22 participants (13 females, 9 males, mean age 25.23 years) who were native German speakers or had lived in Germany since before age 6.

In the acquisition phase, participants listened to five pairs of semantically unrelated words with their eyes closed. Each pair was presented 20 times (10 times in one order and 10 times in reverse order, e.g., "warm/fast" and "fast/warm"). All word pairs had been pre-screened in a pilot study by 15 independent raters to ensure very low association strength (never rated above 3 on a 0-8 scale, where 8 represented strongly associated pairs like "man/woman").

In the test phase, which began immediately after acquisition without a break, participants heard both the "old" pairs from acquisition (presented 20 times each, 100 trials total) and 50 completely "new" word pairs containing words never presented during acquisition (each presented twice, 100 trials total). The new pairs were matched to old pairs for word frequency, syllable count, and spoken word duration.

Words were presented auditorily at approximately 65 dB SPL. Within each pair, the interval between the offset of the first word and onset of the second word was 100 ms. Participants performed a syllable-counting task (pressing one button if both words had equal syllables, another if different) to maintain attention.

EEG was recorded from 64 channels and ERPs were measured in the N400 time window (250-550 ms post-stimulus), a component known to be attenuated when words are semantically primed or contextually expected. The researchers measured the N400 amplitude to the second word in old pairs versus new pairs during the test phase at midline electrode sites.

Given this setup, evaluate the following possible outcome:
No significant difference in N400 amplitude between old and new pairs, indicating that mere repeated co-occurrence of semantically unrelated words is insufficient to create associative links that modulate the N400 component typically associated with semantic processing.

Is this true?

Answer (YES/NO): NO